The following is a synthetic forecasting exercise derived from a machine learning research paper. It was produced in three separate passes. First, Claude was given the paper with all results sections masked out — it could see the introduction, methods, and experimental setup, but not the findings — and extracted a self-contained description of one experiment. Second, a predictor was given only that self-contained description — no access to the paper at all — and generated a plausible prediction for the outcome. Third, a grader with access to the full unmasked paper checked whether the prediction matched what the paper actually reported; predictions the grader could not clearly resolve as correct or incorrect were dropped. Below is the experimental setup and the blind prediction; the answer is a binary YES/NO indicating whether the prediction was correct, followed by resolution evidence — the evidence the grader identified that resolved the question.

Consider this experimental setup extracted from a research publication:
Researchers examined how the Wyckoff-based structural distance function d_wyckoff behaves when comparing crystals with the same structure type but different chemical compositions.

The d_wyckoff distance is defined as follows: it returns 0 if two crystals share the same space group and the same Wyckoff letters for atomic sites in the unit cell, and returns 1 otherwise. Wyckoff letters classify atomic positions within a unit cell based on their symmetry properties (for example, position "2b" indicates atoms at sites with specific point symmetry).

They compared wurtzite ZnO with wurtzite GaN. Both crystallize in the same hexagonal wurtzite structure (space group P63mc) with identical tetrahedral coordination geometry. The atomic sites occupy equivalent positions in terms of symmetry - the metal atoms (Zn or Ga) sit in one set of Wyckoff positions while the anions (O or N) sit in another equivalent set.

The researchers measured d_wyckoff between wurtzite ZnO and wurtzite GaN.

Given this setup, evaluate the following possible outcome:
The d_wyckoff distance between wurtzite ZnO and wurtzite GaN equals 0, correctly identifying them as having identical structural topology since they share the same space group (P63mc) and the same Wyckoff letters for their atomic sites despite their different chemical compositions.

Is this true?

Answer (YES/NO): YES